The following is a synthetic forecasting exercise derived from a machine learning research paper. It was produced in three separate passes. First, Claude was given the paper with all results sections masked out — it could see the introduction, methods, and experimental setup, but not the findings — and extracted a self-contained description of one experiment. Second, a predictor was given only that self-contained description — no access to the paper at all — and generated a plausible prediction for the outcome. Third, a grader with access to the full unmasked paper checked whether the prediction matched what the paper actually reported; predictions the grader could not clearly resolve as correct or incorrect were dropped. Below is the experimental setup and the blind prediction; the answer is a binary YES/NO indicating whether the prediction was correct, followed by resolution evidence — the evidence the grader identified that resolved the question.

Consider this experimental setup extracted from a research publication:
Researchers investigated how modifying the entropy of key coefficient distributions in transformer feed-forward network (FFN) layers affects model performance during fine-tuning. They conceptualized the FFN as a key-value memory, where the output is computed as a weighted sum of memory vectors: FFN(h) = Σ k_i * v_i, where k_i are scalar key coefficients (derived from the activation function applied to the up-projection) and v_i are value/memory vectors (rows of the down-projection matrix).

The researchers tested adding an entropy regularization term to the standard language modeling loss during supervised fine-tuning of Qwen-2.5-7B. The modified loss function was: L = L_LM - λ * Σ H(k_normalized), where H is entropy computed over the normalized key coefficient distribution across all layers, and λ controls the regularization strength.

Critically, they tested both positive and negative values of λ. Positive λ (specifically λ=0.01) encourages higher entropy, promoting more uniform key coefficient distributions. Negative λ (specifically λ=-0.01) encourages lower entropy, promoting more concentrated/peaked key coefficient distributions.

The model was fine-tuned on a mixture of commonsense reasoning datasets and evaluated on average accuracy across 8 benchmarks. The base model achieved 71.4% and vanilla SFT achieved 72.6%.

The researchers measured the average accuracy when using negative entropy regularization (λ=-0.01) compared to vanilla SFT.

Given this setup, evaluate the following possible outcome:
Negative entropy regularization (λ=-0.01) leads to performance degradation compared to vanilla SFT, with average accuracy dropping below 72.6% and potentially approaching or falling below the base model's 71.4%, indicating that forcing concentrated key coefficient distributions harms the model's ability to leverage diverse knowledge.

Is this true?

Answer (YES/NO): YES